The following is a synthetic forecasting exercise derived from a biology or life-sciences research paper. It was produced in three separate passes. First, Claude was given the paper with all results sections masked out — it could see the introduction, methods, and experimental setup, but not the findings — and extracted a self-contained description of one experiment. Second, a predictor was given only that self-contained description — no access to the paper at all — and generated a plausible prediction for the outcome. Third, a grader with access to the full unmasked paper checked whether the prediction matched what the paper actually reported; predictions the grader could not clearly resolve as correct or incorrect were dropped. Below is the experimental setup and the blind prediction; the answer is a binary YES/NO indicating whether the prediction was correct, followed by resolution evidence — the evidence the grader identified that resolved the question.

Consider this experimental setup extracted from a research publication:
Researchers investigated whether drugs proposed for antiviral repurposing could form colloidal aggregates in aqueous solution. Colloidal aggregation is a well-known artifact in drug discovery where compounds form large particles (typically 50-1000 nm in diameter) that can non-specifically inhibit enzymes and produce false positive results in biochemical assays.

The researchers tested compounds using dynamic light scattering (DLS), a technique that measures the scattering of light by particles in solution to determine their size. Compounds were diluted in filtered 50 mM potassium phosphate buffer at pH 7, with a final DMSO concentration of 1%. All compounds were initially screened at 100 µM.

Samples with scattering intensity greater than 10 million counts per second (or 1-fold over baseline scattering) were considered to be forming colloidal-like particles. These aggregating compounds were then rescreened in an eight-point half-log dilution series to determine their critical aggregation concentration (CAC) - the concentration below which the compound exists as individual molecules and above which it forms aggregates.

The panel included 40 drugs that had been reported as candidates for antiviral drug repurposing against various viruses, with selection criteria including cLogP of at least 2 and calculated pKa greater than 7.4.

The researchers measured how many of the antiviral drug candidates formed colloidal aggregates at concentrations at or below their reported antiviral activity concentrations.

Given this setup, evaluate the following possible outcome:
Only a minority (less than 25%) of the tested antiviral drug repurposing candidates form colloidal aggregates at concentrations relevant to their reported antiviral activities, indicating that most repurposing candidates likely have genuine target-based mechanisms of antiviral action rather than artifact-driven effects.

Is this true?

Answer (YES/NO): NO